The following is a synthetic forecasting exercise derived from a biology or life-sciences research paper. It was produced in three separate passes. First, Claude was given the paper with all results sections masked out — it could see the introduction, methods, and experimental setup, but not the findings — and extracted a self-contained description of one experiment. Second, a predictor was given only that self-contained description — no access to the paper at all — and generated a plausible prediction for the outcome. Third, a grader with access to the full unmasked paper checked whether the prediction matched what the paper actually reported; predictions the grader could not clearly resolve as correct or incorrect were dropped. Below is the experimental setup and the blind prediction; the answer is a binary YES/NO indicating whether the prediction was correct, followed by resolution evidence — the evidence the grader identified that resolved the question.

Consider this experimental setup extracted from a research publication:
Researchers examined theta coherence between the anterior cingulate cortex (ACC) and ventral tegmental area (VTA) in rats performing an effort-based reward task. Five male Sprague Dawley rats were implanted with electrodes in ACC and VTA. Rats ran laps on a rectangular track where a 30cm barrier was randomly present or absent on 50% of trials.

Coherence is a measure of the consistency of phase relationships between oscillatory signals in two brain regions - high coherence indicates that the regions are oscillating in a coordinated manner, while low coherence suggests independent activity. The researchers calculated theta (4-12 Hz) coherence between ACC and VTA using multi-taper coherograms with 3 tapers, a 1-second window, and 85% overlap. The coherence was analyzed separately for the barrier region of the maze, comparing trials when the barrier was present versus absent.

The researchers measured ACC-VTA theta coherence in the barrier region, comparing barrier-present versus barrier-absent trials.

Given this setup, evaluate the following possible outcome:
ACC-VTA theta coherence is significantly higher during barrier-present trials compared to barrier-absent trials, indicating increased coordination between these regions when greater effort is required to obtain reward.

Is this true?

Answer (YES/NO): NO